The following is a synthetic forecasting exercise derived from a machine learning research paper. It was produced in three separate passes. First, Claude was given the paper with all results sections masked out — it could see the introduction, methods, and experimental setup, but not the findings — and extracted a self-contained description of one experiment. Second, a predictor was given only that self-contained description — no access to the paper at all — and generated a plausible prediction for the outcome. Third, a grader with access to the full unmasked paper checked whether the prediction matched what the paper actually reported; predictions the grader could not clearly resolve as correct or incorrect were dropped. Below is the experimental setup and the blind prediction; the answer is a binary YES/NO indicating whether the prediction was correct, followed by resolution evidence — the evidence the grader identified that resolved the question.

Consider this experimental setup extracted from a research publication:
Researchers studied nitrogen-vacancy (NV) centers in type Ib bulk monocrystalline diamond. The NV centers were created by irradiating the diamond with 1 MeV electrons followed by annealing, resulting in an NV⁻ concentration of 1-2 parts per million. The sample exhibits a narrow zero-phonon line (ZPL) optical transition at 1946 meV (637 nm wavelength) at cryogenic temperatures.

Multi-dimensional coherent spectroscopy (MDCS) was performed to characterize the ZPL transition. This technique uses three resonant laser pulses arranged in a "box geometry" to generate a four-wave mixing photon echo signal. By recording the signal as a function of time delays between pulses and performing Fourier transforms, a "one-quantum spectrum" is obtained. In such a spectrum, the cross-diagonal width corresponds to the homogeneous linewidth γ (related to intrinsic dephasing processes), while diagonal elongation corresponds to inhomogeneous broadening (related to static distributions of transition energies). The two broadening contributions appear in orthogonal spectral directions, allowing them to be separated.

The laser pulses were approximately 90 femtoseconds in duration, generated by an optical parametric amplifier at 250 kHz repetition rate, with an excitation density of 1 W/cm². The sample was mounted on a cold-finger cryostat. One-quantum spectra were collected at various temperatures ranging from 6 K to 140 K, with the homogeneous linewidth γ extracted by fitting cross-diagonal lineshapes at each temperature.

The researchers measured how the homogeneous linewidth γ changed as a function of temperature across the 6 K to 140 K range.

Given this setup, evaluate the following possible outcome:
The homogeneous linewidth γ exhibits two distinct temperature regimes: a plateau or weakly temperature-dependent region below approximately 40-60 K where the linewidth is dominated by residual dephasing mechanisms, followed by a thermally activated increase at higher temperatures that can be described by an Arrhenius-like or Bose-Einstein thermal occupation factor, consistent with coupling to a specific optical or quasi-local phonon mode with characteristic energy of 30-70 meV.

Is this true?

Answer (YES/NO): YES